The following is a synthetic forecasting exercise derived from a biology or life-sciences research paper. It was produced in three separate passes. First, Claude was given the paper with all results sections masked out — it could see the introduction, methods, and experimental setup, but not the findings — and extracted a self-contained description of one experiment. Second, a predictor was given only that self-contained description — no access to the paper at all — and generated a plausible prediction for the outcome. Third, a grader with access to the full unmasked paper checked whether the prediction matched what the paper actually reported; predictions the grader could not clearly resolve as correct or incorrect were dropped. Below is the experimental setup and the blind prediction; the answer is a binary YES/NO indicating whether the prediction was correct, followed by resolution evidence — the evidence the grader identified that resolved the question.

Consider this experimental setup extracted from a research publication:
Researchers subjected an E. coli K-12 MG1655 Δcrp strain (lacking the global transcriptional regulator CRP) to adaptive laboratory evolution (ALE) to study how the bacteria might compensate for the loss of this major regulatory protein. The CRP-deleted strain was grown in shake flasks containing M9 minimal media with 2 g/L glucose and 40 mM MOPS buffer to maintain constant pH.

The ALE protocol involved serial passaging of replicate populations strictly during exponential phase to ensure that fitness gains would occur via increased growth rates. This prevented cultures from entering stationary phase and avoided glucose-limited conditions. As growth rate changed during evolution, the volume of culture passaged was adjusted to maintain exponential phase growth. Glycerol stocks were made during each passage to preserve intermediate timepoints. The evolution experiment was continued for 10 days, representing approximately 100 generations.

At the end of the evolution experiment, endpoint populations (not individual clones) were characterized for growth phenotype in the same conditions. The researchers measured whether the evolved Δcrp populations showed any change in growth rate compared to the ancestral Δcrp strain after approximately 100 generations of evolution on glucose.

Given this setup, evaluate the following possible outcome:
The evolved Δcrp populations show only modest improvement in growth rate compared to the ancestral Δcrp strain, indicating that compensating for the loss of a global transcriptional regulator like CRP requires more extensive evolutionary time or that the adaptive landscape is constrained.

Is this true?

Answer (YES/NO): NO